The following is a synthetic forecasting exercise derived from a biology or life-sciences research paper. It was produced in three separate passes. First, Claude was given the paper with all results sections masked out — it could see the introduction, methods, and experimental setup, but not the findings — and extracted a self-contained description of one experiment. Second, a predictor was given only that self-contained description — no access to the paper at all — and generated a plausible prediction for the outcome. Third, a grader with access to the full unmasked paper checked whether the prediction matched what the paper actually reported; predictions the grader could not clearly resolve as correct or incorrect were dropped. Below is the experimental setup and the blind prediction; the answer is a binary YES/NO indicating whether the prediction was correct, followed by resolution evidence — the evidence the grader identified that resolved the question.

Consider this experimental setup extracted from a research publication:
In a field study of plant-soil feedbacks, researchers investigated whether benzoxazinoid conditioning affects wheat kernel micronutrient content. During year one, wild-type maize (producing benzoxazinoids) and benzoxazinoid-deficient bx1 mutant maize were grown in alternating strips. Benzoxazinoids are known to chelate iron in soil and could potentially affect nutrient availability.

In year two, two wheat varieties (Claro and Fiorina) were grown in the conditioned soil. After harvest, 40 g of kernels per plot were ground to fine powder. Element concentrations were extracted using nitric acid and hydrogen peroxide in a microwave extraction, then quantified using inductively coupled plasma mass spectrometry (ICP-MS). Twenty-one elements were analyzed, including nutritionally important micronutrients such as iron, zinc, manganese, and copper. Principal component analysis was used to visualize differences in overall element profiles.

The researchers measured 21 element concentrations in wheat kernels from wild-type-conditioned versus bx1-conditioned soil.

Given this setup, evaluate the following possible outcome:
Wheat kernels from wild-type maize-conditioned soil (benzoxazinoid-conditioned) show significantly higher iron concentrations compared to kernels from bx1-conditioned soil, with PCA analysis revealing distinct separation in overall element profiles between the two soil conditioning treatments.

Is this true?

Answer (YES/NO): NO